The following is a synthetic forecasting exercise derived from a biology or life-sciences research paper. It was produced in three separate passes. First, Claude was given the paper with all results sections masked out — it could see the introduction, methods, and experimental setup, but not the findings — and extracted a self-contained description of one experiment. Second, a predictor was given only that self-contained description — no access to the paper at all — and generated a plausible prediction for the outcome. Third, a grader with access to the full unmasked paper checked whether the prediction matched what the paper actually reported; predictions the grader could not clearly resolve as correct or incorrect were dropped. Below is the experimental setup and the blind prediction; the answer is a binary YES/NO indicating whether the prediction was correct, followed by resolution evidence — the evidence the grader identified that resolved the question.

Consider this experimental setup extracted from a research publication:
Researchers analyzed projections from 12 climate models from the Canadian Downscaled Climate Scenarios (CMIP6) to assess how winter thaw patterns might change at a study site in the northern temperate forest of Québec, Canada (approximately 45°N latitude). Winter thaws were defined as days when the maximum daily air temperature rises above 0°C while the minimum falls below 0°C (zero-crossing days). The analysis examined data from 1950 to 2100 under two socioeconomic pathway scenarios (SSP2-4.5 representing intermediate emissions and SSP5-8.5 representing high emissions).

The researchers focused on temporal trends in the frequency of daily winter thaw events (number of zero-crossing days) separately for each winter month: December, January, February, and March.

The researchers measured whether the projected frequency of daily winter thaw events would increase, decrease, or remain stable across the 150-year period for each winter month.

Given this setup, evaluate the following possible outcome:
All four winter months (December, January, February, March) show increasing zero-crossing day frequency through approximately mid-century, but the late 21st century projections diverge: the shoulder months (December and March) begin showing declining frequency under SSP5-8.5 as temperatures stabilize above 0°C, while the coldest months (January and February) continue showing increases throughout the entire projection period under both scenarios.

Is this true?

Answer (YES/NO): NO